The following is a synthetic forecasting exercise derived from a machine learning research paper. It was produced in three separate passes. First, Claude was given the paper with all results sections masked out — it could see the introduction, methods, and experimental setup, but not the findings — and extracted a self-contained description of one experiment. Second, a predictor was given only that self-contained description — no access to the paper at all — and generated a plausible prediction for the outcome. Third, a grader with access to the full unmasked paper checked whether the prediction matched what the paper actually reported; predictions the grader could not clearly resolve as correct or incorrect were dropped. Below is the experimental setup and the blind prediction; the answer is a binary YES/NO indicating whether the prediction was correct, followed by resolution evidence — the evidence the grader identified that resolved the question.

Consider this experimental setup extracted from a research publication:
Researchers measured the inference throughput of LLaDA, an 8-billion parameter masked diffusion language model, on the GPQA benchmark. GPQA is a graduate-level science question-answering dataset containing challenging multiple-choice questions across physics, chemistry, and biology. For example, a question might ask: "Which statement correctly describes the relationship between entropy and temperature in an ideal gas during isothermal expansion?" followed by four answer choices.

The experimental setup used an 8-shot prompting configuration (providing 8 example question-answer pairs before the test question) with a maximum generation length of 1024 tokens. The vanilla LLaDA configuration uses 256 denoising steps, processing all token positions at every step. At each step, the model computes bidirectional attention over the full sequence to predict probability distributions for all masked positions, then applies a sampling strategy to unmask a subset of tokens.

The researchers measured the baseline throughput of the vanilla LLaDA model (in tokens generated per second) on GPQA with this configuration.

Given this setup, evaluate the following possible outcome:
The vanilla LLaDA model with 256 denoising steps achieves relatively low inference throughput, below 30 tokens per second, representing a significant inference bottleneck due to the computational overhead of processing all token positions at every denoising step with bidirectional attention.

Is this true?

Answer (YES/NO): YES